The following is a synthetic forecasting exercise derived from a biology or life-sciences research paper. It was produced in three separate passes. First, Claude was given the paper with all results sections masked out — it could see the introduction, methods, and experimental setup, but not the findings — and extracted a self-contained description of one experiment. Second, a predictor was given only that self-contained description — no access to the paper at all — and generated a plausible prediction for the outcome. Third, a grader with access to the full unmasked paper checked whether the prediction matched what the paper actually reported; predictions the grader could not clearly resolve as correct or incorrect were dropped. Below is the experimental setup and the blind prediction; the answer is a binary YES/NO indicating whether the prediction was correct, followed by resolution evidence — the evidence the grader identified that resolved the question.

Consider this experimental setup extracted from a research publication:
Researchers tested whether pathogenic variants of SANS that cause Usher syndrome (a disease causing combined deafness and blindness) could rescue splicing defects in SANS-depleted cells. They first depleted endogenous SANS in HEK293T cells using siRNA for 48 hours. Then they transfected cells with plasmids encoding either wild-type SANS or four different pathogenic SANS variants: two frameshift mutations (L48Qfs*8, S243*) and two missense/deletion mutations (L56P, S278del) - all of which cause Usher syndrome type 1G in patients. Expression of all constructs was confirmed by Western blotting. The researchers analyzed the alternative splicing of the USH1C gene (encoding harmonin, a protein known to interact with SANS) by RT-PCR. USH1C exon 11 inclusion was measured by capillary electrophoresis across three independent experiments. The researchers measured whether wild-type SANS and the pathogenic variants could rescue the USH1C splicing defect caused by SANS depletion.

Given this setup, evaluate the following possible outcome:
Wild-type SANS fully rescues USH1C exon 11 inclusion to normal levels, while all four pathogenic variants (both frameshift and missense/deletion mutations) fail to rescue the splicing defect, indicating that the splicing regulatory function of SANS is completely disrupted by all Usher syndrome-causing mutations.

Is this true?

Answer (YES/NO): YES